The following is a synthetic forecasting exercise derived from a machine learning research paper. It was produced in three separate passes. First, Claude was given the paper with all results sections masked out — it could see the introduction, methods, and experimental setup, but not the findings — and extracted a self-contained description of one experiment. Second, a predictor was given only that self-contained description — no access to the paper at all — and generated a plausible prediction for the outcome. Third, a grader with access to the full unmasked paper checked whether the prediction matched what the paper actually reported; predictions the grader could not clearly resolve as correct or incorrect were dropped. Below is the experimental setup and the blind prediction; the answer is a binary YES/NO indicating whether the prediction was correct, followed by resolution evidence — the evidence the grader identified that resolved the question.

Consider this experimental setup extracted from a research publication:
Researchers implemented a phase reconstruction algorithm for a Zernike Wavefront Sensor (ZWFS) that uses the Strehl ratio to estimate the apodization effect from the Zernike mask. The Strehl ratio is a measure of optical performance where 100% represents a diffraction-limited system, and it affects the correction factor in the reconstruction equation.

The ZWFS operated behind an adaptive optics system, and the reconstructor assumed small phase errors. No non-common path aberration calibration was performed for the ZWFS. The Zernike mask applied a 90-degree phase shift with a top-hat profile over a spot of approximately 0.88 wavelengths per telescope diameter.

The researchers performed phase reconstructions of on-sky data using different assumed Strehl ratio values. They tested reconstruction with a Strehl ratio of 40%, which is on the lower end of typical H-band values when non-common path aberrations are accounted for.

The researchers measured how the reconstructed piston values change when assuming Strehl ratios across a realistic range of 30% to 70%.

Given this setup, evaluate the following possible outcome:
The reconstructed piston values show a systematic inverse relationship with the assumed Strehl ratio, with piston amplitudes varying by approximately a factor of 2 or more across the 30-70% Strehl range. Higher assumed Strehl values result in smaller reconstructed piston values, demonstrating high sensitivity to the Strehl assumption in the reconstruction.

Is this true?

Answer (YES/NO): NO